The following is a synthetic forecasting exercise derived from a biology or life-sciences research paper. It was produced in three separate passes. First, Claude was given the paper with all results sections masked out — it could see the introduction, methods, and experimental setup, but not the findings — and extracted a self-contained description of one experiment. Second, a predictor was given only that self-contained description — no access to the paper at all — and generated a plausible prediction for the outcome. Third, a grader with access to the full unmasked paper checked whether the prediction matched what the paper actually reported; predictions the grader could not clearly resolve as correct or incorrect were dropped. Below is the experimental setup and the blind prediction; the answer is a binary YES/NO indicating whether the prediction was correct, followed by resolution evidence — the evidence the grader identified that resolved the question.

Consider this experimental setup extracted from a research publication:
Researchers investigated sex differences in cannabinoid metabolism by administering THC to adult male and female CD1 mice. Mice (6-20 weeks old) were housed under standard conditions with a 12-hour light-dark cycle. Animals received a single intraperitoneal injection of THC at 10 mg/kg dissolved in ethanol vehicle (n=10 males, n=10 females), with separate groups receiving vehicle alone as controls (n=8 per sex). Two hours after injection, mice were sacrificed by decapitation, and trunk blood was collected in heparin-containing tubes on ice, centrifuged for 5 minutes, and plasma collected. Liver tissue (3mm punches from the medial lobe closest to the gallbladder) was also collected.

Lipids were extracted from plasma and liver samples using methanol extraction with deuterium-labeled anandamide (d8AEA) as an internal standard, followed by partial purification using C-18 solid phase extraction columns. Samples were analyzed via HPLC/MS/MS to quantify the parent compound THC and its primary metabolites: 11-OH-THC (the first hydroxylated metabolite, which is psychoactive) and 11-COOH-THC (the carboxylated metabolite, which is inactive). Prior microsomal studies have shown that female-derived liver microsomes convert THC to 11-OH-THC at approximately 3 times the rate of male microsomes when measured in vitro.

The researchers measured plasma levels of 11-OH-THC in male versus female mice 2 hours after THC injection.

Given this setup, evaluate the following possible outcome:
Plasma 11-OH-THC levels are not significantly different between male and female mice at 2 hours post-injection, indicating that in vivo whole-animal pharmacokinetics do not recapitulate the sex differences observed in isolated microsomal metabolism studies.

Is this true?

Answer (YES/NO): NO